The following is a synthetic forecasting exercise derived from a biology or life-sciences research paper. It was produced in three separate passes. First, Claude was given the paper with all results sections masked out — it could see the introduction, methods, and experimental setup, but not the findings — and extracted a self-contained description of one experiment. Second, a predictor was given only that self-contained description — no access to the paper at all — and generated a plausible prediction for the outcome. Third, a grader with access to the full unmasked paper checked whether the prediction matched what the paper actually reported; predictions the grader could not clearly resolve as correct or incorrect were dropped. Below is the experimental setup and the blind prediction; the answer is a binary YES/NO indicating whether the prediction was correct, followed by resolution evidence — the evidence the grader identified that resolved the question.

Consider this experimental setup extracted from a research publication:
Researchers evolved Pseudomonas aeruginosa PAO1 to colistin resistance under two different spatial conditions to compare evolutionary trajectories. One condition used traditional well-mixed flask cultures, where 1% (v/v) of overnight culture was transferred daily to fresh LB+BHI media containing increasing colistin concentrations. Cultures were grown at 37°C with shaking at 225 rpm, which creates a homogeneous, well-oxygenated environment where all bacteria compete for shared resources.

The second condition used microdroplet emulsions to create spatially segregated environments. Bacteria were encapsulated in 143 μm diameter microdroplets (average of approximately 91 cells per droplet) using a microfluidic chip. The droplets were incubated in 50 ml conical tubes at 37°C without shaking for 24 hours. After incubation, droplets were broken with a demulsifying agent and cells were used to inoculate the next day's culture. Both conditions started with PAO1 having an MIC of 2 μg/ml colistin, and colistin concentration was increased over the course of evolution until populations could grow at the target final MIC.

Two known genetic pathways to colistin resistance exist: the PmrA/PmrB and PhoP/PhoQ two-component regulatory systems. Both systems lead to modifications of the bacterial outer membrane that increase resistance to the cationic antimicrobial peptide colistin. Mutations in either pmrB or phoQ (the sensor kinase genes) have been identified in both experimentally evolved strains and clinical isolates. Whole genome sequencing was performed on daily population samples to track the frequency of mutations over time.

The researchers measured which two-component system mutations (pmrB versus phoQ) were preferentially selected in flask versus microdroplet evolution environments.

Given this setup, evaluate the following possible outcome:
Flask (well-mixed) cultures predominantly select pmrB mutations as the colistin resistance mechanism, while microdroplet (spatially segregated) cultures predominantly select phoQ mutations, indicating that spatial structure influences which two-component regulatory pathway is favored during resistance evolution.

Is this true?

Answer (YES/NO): YES